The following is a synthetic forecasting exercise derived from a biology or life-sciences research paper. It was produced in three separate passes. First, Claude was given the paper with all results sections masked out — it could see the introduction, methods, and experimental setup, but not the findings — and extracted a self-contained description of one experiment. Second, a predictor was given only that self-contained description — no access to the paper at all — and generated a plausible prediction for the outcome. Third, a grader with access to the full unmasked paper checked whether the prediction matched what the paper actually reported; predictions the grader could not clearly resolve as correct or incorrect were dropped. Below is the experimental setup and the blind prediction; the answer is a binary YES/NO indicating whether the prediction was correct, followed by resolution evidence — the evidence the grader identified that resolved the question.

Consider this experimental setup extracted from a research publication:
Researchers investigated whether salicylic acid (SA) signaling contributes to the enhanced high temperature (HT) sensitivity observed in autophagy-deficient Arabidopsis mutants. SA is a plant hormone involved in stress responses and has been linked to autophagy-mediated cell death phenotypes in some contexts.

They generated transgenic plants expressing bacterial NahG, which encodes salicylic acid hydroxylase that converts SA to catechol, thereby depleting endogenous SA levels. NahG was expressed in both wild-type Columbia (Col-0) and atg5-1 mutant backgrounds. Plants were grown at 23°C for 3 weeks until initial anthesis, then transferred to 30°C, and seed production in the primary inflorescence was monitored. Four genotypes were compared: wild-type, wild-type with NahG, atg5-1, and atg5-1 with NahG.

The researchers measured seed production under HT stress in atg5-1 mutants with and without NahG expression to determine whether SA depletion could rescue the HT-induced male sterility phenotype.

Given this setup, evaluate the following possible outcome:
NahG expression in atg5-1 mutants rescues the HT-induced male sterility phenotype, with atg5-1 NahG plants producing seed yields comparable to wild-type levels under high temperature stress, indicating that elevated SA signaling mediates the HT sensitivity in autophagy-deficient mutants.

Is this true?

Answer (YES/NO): NO